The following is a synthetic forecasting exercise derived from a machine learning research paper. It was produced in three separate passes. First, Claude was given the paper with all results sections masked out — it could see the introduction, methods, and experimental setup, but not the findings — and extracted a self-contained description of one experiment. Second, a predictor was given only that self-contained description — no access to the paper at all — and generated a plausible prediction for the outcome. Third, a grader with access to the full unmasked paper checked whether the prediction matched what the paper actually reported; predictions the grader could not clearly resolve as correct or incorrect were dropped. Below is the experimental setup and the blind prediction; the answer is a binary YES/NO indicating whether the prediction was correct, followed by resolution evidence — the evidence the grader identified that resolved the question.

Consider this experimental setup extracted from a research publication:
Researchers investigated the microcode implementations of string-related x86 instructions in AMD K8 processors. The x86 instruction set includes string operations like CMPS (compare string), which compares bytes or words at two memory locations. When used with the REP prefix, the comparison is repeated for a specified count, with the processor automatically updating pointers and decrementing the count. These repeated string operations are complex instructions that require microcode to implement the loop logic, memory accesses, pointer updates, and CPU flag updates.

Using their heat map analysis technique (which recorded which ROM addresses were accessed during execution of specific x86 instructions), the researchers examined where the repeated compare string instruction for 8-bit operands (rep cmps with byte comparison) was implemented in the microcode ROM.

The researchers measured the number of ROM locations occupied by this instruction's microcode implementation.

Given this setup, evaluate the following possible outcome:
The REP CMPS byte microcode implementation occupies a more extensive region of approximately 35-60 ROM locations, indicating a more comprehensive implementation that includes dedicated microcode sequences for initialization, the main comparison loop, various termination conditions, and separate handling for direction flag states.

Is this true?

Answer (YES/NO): NO